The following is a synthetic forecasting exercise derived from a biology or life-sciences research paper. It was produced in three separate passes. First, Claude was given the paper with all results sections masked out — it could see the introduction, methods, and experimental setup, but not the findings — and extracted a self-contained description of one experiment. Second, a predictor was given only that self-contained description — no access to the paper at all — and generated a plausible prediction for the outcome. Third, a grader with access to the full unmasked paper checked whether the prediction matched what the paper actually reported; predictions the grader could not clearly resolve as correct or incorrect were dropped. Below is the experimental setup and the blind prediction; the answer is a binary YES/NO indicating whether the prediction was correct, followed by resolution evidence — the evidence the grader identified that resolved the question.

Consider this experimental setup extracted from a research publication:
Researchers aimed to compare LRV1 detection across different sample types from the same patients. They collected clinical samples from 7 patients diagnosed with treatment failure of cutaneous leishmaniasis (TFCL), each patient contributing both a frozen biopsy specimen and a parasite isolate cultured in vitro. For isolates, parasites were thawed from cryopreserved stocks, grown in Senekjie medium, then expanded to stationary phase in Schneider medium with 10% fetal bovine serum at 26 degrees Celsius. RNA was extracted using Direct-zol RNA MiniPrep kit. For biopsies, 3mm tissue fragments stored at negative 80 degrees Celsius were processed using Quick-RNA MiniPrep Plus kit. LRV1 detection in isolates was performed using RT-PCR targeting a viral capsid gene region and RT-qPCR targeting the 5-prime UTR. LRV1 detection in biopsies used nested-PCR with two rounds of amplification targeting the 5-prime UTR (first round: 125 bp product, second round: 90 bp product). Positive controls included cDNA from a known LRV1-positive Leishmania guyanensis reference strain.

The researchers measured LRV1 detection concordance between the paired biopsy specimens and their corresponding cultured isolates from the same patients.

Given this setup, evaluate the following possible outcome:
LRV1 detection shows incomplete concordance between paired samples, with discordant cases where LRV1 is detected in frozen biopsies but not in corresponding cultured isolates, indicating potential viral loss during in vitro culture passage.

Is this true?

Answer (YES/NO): YES